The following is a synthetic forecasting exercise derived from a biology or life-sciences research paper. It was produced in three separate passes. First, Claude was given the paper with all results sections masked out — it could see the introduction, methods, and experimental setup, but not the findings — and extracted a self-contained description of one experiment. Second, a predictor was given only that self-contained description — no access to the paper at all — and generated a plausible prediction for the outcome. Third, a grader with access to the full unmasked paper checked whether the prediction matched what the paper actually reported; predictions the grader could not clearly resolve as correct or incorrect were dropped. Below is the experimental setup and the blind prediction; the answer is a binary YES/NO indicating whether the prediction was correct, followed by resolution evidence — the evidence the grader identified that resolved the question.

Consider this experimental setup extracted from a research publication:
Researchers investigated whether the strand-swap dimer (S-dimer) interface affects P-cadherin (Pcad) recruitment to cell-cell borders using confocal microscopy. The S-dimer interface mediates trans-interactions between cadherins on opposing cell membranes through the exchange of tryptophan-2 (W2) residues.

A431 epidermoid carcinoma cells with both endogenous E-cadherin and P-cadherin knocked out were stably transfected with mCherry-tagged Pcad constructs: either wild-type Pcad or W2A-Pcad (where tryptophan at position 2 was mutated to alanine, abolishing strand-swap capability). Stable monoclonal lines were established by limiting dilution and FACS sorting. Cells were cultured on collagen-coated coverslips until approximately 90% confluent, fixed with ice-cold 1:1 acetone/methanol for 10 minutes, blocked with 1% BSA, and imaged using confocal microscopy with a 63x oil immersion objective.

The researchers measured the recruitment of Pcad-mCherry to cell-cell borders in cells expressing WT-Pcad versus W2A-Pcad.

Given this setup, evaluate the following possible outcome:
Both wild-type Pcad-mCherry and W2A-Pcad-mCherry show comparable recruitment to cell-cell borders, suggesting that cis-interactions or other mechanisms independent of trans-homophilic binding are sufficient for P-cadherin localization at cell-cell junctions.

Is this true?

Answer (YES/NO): YES